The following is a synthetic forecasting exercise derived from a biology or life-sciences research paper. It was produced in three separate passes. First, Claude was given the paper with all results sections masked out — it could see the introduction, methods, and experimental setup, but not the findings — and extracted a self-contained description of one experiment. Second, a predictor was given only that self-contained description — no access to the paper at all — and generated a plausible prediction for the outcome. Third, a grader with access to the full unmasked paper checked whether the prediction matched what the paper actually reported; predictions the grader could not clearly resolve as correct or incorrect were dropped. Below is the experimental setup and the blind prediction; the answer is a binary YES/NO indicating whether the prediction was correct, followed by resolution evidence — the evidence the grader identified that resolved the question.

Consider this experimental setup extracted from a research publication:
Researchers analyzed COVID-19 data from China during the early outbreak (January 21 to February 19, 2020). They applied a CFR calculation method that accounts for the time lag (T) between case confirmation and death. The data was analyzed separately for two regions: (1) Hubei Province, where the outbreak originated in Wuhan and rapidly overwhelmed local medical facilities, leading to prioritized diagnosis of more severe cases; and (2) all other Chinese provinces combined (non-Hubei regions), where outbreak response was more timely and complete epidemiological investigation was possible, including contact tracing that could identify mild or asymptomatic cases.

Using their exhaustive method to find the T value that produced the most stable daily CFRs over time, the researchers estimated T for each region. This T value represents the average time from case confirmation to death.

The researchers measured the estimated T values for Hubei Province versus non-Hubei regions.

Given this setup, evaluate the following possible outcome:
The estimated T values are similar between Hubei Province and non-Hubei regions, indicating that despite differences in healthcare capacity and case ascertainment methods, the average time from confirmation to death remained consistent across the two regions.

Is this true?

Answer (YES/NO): NO